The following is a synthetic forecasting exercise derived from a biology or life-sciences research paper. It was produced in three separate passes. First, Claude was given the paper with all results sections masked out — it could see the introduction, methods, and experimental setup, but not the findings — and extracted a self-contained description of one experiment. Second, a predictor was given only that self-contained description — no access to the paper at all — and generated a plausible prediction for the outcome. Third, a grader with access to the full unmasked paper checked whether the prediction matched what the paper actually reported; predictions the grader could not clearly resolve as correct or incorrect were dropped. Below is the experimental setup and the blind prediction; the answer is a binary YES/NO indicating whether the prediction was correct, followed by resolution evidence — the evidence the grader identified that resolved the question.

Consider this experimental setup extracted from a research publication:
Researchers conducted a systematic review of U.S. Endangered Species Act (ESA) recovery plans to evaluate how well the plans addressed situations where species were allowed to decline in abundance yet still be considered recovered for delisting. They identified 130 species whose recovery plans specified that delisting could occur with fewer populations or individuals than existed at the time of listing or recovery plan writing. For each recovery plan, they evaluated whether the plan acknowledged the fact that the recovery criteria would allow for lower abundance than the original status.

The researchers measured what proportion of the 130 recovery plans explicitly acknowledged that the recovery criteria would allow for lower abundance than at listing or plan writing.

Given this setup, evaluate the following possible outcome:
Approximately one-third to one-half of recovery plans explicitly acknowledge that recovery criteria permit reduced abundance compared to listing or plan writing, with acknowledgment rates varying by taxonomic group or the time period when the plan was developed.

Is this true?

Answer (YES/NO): NO